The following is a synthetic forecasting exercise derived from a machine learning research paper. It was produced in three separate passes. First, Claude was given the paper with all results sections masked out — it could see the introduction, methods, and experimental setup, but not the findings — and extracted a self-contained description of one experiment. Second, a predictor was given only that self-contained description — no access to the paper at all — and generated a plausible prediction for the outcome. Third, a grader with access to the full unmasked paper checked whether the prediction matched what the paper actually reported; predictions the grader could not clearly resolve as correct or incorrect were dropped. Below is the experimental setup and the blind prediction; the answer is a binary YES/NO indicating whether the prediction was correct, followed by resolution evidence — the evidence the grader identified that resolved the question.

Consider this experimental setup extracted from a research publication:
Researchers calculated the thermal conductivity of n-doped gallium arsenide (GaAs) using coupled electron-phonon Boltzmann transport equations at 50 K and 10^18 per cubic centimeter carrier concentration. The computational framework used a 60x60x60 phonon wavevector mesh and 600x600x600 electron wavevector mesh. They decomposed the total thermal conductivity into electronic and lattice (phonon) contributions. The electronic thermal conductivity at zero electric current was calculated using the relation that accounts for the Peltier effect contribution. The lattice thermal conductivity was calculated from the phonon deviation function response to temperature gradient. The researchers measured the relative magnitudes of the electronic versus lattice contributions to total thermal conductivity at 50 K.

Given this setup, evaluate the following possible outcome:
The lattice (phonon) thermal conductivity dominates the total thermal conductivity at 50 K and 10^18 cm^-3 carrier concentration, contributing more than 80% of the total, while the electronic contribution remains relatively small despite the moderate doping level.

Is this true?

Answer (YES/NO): YES